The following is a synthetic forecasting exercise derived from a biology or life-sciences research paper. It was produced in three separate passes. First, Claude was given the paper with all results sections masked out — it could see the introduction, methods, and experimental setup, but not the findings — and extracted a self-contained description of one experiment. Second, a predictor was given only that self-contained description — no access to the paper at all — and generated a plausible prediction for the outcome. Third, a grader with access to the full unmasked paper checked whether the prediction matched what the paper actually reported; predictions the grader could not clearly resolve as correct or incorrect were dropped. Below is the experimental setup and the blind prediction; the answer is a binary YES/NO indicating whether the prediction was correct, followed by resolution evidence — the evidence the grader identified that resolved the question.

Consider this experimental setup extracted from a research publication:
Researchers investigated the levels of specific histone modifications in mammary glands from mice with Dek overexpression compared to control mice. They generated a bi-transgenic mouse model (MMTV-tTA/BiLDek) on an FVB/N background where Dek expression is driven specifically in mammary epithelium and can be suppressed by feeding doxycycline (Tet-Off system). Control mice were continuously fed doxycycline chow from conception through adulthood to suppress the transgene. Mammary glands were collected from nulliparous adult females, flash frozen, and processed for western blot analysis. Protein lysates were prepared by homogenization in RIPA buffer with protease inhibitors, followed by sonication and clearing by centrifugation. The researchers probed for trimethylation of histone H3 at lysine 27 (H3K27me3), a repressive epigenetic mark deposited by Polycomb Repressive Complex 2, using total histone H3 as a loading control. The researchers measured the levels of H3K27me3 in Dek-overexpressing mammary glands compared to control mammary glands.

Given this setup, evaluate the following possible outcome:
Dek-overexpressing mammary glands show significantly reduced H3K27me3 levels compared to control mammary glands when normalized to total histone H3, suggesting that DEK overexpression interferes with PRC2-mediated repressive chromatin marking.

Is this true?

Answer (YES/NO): NO